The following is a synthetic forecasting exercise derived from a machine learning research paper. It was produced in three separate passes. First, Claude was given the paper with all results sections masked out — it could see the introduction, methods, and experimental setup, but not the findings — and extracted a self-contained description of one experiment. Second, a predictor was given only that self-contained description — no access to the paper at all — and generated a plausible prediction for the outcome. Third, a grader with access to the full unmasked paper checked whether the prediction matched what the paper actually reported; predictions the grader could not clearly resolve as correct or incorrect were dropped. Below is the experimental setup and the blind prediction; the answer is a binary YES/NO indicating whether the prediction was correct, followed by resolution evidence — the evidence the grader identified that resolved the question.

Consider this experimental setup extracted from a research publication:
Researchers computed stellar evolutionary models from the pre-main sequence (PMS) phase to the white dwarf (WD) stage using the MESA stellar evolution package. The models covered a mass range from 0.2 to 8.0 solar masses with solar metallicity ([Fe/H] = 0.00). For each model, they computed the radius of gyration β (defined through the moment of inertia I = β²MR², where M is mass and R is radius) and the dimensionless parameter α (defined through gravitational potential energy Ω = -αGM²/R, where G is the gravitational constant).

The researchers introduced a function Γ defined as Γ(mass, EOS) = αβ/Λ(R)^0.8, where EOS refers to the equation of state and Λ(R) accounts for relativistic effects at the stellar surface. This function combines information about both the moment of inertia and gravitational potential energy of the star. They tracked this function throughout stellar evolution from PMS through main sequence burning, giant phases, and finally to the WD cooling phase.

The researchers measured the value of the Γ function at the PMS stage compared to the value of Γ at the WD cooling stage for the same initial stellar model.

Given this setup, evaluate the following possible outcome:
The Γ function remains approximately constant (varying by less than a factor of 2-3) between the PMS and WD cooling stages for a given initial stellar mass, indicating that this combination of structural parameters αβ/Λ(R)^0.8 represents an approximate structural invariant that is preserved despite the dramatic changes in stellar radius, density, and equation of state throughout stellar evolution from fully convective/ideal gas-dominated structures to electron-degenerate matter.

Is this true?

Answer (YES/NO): YES